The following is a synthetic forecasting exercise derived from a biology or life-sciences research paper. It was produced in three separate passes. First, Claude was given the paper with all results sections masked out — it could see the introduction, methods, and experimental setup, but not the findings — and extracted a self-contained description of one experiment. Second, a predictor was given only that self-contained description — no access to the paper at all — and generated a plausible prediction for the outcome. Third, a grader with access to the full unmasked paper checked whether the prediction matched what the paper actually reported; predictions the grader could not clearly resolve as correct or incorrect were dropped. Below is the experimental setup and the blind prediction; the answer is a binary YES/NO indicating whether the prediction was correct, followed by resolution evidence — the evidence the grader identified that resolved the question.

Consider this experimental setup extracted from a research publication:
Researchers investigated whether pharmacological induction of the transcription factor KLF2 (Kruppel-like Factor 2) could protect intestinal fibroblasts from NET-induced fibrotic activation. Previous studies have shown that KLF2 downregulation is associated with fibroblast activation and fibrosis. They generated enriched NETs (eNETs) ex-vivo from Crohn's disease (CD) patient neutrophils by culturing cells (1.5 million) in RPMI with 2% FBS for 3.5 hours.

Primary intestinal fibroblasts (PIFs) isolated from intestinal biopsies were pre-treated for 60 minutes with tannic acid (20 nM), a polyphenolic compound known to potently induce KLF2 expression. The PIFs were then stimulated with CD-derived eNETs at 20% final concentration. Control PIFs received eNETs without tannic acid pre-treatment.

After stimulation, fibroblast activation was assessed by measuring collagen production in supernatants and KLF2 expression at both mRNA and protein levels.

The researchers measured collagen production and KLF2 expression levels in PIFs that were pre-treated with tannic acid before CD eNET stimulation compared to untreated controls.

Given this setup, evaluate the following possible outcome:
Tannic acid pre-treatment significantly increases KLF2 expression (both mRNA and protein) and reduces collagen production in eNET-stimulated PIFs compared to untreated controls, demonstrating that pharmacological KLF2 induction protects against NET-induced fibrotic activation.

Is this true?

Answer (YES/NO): YES